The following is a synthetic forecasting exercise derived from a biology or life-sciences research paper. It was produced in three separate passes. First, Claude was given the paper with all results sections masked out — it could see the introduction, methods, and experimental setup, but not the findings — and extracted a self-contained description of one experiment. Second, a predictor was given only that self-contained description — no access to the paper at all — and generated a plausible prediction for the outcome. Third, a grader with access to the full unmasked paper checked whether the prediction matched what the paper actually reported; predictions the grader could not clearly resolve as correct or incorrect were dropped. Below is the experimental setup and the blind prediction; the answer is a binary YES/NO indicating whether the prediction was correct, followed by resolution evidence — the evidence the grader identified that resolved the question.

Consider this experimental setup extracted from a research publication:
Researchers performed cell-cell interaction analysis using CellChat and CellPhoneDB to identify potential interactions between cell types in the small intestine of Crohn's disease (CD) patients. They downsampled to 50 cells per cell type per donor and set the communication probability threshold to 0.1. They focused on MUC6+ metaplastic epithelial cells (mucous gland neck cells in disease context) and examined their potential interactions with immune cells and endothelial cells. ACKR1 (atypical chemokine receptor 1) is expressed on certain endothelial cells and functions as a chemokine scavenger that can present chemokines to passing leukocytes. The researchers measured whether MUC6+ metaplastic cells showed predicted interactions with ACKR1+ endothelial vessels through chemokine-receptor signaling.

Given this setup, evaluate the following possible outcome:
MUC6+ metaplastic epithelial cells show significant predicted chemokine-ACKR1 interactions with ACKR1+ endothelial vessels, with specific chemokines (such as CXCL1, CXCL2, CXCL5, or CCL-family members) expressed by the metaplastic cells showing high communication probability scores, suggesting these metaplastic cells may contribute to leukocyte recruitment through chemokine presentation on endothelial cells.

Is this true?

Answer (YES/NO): YES